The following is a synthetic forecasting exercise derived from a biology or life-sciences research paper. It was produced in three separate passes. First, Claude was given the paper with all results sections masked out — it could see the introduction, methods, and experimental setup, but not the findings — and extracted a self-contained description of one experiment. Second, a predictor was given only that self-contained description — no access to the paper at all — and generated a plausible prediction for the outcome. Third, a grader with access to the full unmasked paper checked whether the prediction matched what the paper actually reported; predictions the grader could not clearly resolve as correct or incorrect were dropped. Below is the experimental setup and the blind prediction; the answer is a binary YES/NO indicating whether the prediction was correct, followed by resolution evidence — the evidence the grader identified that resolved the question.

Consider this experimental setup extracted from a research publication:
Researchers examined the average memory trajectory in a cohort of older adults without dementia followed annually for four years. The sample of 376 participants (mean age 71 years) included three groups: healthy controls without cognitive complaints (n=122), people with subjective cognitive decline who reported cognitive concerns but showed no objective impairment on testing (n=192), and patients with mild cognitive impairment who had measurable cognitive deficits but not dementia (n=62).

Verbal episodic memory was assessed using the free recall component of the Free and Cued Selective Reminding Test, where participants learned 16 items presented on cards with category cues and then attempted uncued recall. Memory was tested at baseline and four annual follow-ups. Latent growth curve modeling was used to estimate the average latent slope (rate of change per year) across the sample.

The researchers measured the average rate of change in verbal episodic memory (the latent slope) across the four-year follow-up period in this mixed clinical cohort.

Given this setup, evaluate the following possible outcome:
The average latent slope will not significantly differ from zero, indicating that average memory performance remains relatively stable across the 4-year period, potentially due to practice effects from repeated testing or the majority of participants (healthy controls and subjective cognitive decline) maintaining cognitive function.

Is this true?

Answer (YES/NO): NO